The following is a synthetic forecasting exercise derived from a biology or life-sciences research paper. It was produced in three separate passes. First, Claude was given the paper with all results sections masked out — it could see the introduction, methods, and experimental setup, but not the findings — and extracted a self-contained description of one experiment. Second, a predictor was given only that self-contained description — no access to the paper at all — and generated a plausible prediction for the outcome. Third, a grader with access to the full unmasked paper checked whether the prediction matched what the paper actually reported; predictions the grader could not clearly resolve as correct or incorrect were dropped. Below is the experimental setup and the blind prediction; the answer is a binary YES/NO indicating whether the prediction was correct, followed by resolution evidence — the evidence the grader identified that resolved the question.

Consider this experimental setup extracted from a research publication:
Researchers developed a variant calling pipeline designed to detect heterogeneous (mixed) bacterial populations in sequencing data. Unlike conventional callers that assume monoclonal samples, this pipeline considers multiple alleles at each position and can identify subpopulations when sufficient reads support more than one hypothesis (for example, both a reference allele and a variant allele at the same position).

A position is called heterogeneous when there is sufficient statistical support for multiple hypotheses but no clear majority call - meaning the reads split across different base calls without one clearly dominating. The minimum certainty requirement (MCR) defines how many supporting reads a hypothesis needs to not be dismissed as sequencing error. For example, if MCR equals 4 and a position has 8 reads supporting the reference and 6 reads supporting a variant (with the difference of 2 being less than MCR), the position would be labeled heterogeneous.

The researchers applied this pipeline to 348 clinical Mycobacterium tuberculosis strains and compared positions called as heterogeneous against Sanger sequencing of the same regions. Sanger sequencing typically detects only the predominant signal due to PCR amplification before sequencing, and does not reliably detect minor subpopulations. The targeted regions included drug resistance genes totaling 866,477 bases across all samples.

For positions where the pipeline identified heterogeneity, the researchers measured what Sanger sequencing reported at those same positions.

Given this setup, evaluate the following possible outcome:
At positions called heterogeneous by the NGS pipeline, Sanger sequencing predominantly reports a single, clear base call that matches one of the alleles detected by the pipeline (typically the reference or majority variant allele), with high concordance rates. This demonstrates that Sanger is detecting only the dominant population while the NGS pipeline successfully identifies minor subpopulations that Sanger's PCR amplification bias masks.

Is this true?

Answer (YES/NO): YES